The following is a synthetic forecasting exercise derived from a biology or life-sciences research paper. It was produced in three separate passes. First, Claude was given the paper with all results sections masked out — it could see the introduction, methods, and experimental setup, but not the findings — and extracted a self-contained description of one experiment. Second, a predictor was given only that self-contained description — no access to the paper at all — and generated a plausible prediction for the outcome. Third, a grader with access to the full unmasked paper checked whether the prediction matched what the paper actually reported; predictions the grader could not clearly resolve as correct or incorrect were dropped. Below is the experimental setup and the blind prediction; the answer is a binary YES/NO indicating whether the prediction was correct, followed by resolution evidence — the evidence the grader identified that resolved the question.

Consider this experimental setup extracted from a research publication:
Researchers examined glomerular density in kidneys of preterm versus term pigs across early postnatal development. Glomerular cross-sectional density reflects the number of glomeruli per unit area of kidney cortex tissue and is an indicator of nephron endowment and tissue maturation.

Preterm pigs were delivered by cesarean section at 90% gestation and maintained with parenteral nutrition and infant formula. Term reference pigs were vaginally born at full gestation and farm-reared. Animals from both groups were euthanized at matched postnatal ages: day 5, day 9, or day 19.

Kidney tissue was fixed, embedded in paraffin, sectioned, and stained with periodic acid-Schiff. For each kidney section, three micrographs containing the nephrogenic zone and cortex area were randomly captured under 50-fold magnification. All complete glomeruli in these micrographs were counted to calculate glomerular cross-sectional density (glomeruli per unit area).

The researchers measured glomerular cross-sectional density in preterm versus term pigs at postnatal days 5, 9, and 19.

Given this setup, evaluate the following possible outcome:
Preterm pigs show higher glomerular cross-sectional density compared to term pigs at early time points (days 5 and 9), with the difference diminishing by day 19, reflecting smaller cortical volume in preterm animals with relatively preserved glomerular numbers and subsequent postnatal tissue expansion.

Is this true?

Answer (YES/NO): NO